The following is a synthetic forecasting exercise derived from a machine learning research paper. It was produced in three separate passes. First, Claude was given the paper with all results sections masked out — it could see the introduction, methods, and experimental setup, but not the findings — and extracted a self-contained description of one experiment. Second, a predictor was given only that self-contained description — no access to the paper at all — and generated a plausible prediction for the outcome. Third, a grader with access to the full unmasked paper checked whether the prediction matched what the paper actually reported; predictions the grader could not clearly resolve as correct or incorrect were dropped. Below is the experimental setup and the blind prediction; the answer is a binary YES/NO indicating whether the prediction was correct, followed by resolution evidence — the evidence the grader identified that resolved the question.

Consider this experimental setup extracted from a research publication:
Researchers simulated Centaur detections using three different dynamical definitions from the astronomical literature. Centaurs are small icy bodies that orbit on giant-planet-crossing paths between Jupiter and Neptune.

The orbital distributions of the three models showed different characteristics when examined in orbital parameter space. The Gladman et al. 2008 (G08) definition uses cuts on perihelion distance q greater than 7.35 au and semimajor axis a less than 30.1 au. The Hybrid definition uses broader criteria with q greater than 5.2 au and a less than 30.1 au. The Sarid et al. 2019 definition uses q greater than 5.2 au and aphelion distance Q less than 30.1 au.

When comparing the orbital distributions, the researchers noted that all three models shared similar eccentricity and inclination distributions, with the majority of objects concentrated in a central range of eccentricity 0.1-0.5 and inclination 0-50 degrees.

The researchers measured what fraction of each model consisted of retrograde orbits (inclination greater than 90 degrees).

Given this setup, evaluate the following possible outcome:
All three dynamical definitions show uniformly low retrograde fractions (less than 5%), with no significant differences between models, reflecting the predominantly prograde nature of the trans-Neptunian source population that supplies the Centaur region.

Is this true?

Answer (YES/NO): YES